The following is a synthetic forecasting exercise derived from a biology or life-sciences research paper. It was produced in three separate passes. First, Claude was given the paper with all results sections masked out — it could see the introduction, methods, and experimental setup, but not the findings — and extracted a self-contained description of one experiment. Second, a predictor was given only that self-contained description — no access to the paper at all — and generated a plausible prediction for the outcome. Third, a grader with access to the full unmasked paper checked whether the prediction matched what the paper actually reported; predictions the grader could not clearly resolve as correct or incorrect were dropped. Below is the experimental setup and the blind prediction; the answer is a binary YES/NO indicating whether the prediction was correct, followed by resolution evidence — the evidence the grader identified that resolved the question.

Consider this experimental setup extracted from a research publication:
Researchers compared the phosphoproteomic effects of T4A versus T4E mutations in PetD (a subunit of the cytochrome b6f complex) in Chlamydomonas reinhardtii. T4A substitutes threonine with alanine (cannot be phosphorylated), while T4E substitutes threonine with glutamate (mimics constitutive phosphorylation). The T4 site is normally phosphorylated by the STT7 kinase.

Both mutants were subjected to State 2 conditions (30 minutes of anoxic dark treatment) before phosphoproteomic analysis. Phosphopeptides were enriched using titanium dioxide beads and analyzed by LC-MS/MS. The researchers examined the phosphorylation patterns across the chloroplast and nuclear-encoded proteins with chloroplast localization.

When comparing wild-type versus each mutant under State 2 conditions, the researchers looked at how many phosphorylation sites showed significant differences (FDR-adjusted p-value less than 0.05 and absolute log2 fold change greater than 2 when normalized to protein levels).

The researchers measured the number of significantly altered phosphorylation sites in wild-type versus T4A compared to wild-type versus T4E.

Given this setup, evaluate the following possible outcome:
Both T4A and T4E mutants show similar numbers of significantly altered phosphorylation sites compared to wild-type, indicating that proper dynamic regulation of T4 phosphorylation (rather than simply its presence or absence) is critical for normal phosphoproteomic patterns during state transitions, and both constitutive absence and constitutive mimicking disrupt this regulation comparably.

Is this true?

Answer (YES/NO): NO